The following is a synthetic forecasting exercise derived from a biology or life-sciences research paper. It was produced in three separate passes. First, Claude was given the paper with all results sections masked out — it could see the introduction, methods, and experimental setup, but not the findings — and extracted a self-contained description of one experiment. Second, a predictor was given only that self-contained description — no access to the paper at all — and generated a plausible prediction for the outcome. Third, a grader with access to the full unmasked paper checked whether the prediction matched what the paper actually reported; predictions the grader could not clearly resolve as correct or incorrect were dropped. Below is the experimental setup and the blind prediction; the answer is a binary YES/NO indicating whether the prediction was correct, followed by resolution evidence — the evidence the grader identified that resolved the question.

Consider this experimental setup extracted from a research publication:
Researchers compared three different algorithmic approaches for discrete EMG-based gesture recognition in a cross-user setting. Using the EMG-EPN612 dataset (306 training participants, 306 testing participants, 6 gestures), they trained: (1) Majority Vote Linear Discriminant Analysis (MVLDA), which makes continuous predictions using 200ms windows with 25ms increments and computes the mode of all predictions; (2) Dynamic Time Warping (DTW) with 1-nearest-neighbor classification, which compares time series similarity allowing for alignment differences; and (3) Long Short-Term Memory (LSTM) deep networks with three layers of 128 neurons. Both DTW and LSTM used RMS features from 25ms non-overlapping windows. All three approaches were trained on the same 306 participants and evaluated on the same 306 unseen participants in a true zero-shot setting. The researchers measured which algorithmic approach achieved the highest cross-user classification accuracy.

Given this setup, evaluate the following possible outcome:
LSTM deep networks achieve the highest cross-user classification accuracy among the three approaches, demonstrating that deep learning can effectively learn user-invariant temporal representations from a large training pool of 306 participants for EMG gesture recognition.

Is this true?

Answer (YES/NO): YES